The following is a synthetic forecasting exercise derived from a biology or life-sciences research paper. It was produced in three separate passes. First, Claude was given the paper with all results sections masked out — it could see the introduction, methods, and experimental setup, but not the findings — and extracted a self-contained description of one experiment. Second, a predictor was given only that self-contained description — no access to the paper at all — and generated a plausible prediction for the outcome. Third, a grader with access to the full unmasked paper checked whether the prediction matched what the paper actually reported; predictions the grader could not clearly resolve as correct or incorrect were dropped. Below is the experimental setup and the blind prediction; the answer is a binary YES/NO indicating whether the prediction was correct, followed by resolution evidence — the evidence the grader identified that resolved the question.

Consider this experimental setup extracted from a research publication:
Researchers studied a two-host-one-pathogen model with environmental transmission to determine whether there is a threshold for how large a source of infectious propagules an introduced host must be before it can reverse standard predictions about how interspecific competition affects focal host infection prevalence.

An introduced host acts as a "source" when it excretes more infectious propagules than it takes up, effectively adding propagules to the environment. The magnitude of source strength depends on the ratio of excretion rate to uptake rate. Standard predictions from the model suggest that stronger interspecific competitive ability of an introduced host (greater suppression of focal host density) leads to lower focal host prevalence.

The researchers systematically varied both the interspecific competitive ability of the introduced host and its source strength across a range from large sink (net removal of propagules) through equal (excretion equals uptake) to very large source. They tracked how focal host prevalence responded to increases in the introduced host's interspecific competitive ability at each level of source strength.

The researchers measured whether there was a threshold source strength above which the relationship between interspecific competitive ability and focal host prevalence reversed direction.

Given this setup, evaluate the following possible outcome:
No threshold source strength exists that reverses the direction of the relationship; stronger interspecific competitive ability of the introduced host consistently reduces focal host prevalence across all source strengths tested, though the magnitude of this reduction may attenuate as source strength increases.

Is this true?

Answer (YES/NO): NO